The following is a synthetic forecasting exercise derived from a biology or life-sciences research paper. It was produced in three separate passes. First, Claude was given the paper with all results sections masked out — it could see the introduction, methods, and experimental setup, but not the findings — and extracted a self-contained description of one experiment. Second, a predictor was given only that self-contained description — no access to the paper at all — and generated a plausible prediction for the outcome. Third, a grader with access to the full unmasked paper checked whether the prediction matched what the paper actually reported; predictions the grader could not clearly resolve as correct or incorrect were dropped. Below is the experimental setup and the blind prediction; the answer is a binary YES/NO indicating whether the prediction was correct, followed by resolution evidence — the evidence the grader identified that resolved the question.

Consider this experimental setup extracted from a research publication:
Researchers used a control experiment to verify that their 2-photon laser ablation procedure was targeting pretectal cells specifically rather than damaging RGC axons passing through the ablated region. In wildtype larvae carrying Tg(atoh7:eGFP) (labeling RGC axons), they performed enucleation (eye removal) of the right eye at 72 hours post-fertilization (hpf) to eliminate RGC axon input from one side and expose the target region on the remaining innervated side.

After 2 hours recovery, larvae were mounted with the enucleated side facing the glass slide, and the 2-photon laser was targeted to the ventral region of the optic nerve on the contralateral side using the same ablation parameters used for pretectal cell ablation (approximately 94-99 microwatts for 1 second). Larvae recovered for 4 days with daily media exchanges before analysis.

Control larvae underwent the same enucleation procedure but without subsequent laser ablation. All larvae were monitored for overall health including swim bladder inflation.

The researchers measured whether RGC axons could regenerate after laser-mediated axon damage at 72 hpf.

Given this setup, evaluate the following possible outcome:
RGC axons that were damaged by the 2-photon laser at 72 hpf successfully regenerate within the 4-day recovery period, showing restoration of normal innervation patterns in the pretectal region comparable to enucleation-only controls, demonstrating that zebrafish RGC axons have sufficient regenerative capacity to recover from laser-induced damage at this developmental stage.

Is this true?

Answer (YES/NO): YES